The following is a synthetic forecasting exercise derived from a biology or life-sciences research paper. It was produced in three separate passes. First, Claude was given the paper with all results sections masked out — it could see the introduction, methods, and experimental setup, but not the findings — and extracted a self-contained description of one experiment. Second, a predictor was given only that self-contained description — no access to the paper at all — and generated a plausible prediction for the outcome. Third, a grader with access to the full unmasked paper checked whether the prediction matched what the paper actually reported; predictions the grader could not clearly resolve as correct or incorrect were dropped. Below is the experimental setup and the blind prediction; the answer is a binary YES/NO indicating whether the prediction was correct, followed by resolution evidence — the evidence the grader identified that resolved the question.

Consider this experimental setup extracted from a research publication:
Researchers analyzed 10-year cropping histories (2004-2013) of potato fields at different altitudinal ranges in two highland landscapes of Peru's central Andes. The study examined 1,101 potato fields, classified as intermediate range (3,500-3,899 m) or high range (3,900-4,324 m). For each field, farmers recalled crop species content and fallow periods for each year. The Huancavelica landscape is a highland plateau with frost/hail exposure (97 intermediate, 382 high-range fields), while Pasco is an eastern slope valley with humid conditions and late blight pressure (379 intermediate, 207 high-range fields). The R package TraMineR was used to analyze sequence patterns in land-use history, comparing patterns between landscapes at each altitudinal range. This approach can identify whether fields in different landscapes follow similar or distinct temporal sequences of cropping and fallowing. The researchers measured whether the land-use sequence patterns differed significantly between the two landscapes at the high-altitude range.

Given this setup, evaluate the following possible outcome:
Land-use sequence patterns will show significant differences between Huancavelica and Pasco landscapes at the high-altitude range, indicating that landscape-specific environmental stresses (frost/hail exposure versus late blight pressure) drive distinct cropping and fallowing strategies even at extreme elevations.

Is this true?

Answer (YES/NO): YES